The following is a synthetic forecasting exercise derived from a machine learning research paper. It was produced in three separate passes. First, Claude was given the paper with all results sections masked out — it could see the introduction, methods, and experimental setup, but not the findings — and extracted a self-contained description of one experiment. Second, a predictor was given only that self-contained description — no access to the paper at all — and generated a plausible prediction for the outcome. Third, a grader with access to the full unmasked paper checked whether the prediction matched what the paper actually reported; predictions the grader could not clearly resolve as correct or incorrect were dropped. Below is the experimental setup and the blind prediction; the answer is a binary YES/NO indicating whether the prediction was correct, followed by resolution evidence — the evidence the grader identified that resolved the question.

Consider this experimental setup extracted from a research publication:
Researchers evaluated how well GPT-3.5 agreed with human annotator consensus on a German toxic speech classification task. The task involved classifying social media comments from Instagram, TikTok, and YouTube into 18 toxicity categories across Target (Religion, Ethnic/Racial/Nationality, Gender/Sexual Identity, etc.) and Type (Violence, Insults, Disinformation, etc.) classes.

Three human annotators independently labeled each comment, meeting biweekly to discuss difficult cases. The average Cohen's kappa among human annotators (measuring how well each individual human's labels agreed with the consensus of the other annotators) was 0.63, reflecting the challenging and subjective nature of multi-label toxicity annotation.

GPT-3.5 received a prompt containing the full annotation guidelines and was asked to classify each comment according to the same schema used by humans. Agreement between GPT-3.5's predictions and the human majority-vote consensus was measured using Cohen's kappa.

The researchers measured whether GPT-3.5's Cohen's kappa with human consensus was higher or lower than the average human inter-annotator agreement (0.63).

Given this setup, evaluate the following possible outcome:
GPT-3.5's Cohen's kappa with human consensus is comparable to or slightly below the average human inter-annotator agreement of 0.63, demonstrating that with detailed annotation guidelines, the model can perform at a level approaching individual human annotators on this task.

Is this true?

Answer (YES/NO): YES